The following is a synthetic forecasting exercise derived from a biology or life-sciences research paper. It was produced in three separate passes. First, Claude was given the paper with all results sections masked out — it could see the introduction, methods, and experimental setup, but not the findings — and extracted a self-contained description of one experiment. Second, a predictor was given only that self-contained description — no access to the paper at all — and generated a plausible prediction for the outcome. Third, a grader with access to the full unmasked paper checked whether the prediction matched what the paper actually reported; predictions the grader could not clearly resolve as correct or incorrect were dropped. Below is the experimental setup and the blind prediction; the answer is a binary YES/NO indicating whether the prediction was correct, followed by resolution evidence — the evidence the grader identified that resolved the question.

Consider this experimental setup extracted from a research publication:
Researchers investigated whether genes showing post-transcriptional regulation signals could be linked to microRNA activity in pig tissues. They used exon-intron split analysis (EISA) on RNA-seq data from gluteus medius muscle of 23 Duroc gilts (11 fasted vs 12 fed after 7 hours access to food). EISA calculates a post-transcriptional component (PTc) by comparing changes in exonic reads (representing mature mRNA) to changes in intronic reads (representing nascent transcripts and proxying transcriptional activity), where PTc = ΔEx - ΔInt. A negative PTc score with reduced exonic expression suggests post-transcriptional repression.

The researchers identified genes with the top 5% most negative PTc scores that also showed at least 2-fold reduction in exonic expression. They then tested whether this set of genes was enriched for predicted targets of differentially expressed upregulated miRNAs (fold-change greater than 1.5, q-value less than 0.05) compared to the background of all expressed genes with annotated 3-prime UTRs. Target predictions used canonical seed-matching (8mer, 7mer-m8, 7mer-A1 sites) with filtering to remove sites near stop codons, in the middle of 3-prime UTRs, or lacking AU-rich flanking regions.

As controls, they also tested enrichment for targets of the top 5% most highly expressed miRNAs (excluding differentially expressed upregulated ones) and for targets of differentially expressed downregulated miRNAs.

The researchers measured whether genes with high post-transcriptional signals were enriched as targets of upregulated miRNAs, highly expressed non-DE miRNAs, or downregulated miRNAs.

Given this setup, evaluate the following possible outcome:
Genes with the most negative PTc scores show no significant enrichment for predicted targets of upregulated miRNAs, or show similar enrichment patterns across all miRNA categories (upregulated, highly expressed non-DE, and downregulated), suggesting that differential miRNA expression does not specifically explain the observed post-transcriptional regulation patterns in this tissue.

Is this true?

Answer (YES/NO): NO